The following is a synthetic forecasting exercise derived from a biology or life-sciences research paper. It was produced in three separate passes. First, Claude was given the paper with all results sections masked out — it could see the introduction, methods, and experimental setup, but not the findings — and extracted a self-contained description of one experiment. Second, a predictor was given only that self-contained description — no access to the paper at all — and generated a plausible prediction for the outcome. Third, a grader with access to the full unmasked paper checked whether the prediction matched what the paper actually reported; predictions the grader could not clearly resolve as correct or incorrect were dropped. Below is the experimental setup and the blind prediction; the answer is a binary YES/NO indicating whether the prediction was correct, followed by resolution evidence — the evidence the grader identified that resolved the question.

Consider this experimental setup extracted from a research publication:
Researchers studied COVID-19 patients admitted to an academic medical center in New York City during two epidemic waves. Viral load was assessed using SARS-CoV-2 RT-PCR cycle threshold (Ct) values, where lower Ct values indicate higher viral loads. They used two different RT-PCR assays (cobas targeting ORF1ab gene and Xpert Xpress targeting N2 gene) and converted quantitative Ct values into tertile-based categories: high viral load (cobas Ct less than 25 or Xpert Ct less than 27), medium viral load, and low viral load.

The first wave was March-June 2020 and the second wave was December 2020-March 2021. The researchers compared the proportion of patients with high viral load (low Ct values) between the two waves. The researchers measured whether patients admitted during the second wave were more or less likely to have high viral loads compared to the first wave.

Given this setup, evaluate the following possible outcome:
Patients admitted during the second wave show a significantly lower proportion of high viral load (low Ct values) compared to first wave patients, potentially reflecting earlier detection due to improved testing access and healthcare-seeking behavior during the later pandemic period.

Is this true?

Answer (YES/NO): NO